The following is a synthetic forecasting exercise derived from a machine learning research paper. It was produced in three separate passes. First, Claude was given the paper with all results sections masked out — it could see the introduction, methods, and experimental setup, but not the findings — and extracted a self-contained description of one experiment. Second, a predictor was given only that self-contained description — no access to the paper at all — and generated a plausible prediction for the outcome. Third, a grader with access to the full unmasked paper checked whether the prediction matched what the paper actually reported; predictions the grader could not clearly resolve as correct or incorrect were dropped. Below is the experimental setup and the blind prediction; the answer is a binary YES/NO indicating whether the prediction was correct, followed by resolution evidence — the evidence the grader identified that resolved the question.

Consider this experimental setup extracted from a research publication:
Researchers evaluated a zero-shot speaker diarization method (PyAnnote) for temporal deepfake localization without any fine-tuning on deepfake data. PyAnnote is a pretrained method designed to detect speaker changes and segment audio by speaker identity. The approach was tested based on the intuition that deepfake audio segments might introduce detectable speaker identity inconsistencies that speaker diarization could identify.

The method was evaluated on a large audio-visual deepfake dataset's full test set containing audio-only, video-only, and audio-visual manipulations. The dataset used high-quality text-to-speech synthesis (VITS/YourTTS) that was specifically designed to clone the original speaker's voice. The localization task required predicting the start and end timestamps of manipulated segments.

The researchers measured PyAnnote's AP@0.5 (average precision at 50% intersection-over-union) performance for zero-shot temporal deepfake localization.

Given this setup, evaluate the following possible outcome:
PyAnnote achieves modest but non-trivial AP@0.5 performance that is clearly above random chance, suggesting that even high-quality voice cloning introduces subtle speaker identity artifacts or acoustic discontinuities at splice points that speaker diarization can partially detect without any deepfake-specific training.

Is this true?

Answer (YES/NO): NO